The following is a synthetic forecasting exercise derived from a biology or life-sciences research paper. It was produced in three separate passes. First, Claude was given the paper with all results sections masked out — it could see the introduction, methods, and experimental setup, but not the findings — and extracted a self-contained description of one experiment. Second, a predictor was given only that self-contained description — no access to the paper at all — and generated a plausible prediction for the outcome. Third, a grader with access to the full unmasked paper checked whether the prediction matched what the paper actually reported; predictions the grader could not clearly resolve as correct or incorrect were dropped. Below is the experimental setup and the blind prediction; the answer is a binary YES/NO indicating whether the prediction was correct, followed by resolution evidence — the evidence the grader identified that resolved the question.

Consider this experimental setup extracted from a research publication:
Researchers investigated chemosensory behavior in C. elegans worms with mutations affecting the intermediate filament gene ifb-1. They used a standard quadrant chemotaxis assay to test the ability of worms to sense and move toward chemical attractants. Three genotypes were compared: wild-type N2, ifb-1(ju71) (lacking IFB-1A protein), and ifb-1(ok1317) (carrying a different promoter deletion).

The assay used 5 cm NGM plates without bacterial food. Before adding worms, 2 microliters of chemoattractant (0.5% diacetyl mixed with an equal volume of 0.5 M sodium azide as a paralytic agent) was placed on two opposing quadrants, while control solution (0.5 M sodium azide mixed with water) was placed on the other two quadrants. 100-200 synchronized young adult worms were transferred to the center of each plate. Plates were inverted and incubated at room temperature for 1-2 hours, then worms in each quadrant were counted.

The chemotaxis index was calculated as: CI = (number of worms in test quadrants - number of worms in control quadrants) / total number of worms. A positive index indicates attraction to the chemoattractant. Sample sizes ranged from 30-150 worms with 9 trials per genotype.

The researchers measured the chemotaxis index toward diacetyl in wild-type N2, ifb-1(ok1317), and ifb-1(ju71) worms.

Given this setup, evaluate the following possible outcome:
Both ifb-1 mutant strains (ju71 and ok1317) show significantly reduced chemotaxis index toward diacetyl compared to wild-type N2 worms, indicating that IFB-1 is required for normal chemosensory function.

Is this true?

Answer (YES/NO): YES